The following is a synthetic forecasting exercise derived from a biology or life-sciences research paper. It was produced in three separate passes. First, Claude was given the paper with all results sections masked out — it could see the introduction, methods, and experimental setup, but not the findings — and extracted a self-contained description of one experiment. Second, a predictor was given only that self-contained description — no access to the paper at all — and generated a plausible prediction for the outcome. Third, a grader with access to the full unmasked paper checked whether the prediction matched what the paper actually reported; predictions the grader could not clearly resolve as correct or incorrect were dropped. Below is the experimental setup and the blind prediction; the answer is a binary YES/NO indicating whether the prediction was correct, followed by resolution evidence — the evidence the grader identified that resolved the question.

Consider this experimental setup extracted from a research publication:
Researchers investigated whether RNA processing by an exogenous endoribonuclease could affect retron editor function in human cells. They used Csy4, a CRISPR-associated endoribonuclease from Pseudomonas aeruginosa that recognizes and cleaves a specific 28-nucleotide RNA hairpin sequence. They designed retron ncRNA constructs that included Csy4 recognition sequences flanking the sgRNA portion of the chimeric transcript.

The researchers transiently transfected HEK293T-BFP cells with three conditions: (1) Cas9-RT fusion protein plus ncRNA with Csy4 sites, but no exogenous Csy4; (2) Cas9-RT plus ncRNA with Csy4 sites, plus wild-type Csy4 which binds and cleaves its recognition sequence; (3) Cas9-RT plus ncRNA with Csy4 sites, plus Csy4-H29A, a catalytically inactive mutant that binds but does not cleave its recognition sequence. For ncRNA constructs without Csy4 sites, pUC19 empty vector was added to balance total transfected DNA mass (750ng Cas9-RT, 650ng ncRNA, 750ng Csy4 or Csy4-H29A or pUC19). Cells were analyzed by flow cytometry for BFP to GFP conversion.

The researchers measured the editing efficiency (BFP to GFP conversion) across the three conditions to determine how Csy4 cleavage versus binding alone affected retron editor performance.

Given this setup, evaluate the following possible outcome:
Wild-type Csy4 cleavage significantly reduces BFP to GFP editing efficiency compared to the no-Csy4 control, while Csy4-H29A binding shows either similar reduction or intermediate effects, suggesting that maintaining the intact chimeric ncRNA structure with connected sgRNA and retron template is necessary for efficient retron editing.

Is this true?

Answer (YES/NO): NO